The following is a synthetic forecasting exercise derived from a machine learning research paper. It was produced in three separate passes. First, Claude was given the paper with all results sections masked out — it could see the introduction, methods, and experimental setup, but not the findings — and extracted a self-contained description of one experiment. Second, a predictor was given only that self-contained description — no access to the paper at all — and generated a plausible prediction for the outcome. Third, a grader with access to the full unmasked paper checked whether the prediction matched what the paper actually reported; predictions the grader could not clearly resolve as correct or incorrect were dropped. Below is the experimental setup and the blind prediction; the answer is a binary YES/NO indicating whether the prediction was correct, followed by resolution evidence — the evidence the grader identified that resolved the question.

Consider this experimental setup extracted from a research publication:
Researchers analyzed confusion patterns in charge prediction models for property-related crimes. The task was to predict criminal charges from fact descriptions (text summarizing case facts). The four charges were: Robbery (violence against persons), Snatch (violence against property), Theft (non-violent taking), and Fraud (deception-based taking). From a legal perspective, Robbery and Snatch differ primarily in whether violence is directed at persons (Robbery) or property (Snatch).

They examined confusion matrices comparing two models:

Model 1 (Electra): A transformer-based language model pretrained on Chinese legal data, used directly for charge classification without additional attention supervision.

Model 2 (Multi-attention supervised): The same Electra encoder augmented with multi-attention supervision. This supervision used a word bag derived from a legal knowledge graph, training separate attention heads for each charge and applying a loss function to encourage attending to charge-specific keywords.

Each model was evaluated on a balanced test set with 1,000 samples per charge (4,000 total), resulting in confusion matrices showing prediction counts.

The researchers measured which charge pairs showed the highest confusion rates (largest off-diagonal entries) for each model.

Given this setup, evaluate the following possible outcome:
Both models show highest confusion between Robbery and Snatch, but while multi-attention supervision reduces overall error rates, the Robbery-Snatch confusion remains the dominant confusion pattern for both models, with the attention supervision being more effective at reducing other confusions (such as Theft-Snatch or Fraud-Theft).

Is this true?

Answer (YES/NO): NO